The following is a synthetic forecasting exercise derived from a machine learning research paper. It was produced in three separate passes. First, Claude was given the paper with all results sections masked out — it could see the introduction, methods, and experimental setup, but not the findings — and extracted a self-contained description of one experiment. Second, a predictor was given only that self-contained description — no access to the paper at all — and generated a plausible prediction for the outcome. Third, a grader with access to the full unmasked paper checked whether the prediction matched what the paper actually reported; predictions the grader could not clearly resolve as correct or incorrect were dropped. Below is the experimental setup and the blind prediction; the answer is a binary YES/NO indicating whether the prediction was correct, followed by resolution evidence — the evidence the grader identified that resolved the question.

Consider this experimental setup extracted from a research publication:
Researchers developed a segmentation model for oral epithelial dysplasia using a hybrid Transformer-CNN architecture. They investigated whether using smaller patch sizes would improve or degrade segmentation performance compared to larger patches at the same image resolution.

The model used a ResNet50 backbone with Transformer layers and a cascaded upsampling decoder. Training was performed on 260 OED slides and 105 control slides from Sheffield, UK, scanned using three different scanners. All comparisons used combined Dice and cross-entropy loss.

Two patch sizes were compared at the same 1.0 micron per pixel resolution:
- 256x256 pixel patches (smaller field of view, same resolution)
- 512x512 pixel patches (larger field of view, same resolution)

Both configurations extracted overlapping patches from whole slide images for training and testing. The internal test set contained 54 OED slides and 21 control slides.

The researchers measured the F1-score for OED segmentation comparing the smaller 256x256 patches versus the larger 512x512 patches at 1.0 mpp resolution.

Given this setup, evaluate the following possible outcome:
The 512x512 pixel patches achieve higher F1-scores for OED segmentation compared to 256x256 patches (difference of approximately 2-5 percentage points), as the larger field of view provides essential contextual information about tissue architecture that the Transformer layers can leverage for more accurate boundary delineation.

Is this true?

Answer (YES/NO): NO